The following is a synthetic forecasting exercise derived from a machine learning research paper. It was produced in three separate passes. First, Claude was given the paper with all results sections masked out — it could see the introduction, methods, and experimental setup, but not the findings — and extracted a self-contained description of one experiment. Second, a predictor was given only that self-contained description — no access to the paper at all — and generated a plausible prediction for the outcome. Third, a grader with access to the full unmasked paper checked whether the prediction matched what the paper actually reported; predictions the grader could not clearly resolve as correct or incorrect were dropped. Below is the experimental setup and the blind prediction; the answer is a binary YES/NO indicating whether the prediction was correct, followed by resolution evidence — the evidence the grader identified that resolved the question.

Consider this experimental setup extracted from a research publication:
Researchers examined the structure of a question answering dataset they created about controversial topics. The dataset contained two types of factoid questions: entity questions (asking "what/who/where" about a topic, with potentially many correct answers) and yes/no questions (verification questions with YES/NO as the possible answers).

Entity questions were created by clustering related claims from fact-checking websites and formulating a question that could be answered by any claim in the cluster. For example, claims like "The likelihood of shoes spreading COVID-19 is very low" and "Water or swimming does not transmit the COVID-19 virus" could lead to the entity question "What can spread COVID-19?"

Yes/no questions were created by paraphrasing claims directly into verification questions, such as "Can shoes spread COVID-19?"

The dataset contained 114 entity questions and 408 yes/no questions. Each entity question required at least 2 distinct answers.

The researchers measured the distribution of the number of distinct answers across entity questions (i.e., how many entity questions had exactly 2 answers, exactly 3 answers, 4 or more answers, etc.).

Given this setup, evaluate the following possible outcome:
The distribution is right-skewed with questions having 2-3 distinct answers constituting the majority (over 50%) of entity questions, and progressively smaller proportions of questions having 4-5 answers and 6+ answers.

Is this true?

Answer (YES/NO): NO